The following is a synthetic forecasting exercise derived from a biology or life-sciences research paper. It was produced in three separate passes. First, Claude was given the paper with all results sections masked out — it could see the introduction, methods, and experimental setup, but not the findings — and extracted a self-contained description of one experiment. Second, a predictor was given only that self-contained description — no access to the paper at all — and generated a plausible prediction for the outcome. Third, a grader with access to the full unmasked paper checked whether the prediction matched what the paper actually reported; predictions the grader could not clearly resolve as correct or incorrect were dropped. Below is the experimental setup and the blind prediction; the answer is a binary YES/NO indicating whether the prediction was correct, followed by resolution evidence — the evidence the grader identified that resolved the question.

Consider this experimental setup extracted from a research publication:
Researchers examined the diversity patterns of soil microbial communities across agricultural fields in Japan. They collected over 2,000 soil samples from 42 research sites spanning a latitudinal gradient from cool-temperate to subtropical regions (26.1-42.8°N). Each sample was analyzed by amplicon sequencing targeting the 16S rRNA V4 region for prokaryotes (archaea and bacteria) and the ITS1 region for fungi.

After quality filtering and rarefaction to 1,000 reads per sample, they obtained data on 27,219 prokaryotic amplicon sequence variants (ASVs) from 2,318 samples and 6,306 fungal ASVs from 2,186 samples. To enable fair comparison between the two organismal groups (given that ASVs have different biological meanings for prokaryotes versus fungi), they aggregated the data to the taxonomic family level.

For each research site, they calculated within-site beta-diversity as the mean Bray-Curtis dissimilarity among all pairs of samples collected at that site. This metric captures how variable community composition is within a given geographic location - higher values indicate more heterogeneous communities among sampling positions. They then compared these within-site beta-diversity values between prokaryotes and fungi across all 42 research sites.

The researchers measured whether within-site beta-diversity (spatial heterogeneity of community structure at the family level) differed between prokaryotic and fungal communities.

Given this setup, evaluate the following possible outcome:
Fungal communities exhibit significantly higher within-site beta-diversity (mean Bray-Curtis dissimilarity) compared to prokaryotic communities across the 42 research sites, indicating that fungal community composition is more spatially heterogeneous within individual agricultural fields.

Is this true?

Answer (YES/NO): YES